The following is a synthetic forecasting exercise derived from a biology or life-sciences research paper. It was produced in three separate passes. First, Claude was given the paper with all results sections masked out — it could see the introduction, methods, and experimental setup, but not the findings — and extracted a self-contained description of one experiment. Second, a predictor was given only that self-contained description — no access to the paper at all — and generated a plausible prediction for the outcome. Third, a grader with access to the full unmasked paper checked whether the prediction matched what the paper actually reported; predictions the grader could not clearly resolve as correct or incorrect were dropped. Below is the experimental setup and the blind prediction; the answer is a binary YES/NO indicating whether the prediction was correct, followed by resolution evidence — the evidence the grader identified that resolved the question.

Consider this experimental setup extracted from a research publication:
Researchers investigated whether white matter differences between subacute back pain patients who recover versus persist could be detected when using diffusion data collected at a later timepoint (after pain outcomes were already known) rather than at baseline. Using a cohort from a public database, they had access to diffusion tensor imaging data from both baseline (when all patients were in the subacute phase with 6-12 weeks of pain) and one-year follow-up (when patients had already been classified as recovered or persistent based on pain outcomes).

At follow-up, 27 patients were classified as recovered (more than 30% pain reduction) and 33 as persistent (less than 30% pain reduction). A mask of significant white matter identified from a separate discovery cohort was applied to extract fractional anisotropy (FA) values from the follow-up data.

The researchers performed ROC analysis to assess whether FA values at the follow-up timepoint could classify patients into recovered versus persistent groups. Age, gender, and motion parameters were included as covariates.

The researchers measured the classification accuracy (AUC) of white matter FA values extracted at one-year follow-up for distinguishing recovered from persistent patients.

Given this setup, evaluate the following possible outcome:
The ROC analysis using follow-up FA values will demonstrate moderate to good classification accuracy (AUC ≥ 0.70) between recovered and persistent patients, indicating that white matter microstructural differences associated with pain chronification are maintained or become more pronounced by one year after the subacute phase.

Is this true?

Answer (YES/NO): NO